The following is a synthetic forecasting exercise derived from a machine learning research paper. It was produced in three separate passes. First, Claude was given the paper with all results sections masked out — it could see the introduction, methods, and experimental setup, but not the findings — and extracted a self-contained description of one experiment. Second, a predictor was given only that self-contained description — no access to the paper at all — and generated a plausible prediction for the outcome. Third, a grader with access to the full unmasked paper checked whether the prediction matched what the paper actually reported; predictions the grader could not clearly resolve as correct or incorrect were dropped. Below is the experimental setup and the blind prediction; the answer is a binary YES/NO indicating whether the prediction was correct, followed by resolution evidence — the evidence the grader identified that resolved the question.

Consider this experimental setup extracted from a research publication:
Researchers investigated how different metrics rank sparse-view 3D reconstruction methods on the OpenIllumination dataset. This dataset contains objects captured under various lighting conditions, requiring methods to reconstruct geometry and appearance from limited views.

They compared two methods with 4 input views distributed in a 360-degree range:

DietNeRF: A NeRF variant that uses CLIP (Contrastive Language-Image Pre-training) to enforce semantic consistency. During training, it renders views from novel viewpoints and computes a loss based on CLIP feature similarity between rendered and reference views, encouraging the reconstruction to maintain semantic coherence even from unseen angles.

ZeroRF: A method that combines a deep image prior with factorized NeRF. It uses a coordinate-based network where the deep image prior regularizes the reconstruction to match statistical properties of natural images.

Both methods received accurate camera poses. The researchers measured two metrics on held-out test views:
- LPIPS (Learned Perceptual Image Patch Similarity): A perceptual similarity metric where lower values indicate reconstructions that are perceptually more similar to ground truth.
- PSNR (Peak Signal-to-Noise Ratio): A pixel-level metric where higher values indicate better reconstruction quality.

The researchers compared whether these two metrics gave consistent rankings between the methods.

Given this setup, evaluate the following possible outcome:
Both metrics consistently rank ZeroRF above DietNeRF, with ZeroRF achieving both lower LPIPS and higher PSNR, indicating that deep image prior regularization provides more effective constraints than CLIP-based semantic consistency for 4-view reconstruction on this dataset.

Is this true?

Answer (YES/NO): YES